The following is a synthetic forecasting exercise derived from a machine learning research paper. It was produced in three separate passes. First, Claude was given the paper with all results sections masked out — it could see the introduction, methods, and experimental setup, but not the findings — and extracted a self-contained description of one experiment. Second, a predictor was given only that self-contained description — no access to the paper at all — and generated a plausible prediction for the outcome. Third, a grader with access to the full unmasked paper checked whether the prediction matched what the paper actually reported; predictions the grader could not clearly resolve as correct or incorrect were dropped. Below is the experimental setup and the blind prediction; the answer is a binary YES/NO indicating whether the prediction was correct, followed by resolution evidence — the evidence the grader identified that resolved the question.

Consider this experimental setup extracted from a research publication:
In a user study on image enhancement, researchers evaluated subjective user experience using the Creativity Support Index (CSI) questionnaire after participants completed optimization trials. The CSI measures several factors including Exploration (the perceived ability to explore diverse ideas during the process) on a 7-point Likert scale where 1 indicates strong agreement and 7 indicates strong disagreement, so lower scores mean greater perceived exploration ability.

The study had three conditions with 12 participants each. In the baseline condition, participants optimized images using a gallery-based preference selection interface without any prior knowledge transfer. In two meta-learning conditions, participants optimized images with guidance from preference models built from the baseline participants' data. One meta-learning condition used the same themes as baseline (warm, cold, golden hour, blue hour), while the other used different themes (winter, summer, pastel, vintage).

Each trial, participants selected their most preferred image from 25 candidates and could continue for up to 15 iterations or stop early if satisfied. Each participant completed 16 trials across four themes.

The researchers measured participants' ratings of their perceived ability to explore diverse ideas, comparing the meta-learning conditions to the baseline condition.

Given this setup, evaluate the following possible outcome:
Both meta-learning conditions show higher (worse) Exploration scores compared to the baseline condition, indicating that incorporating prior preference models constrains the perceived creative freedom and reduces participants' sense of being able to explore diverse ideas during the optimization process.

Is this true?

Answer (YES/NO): NO